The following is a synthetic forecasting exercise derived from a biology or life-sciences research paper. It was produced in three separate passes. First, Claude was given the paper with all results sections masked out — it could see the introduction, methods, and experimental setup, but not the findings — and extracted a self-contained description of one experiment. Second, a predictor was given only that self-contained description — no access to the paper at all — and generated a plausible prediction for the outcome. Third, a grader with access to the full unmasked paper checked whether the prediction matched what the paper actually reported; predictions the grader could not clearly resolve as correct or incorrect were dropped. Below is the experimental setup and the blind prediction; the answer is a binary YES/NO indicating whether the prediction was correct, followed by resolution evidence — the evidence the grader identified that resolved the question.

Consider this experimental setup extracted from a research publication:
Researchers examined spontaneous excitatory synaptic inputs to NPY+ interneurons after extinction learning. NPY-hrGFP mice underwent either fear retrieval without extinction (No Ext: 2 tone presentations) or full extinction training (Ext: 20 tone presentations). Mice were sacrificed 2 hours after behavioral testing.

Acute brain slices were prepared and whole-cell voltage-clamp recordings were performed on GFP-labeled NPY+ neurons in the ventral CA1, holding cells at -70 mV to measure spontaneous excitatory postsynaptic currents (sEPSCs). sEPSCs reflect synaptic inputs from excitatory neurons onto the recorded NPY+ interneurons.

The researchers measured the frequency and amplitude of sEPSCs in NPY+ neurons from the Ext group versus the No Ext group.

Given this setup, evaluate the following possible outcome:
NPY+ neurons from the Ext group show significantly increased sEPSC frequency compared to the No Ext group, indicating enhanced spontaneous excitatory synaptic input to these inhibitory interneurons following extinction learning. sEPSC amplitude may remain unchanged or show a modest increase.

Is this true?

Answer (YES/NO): YES